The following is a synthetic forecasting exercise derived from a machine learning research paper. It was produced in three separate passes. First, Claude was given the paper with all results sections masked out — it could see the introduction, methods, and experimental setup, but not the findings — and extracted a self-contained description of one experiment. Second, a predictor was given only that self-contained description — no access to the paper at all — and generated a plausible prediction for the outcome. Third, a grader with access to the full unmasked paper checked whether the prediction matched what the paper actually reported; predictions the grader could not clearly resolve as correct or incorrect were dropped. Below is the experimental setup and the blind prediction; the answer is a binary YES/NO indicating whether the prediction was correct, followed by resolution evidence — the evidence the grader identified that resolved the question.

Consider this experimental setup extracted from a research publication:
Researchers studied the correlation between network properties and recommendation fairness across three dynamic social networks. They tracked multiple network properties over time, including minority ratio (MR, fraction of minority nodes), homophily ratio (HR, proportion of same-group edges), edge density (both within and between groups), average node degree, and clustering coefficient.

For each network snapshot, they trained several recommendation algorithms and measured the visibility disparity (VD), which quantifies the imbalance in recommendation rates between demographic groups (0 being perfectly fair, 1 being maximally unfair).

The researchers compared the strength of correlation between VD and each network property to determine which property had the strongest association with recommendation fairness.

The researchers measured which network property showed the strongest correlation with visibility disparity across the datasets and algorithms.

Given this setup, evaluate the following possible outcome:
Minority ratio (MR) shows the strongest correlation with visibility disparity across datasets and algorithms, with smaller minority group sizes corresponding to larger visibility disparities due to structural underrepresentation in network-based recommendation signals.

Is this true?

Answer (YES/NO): NO